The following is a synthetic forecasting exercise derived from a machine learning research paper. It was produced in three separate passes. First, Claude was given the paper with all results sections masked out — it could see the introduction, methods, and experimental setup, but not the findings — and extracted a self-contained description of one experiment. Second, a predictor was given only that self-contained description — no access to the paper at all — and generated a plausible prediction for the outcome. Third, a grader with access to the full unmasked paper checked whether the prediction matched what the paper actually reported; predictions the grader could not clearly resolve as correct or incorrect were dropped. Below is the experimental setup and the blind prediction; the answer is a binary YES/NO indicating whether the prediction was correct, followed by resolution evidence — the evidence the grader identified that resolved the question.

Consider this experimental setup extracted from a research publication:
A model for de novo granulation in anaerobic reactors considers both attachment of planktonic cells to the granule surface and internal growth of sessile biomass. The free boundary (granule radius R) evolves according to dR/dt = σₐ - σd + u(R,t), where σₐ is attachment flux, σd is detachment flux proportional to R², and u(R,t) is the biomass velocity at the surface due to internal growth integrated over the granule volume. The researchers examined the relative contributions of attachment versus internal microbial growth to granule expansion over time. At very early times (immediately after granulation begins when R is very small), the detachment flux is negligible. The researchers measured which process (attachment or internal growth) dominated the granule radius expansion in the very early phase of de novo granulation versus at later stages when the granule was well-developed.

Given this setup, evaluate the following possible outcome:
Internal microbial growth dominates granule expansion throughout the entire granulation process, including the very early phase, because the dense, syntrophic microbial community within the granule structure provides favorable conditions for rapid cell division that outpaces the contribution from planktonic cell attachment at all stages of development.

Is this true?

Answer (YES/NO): NO